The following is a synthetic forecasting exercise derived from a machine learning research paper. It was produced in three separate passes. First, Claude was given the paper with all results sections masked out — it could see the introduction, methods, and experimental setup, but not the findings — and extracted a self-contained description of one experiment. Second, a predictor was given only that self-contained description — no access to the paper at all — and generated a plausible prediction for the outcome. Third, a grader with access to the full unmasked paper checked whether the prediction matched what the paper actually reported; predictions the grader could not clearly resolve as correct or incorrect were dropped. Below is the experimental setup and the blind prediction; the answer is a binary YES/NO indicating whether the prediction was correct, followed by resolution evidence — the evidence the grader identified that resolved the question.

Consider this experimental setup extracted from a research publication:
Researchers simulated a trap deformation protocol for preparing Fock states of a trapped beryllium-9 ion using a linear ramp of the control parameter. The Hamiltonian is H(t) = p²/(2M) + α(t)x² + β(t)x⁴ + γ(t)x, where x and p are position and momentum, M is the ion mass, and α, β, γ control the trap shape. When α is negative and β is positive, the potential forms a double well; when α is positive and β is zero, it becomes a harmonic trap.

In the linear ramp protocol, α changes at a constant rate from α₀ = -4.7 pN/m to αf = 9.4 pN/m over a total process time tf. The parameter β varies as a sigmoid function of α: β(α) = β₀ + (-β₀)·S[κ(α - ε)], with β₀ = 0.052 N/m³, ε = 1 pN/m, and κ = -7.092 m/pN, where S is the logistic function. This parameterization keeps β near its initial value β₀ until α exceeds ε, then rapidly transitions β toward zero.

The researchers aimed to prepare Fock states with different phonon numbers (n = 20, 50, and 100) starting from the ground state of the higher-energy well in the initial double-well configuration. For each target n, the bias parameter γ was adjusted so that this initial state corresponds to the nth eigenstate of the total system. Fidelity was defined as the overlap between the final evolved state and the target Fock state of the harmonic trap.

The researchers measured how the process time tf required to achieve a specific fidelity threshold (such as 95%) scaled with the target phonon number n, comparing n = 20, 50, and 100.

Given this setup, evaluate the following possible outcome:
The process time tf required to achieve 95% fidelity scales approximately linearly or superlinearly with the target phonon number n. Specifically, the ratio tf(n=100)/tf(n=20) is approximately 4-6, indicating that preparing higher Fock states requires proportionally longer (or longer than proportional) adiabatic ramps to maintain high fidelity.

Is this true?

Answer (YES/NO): NO